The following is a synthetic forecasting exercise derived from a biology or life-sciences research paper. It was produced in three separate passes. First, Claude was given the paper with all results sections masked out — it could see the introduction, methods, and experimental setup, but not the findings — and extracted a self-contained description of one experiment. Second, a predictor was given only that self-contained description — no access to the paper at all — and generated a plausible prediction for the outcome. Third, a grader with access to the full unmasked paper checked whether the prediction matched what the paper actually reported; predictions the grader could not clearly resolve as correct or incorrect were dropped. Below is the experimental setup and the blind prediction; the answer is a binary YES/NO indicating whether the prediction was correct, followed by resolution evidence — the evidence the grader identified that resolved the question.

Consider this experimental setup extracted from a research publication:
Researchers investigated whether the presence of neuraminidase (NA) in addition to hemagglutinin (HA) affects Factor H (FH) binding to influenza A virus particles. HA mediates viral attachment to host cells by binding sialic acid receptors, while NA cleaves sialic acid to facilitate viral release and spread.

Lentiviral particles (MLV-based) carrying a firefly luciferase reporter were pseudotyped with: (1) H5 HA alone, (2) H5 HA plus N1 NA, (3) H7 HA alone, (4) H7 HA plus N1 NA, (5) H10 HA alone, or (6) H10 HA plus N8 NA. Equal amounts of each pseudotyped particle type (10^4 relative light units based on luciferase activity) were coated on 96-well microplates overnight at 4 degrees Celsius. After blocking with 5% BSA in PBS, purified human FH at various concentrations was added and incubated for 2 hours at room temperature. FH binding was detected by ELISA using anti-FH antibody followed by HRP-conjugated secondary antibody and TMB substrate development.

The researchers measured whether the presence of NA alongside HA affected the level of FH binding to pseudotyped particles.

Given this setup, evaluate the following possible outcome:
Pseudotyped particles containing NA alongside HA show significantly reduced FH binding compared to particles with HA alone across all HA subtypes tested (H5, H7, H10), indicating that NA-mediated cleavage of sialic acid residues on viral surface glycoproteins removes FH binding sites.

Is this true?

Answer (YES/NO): NO